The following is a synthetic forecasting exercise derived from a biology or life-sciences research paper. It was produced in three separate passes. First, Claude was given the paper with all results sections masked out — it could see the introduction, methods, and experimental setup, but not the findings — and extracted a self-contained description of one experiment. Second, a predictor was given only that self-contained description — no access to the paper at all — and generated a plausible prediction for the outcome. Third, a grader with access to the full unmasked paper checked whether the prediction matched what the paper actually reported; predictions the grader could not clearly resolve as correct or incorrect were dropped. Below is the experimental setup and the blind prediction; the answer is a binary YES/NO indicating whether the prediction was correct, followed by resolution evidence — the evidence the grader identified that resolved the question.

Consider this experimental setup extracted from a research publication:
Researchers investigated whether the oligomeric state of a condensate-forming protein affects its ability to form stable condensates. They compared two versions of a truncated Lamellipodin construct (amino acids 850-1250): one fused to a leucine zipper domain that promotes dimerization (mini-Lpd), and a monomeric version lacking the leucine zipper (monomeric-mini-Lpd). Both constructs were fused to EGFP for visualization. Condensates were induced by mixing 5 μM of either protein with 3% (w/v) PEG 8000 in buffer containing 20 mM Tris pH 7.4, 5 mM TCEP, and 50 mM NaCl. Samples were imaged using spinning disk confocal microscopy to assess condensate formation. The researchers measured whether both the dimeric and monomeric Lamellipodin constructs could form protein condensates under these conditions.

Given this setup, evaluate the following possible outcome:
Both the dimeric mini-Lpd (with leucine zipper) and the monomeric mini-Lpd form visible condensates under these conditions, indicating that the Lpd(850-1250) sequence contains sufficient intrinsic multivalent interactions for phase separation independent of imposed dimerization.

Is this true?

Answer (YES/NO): YES